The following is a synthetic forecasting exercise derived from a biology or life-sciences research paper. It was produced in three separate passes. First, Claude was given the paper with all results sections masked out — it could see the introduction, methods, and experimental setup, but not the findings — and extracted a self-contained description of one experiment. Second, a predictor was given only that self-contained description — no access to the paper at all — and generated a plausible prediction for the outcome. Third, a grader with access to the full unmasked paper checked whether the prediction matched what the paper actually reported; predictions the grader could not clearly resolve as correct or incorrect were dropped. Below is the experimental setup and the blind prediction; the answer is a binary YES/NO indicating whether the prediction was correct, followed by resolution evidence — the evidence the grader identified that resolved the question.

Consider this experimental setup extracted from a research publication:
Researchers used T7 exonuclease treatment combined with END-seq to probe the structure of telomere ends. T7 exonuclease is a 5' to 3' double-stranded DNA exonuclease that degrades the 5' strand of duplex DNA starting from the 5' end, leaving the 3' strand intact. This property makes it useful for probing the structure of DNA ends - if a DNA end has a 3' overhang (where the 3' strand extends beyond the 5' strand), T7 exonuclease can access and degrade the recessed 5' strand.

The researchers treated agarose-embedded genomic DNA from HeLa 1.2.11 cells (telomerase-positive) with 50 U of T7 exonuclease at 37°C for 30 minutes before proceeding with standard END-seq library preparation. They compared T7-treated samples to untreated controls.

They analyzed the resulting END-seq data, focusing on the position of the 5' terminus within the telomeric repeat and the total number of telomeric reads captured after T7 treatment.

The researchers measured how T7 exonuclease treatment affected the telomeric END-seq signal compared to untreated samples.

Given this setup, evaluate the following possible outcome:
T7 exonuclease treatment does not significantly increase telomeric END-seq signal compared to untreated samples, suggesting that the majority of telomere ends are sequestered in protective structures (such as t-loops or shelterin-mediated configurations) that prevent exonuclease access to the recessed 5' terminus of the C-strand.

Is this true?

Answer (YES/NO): NO